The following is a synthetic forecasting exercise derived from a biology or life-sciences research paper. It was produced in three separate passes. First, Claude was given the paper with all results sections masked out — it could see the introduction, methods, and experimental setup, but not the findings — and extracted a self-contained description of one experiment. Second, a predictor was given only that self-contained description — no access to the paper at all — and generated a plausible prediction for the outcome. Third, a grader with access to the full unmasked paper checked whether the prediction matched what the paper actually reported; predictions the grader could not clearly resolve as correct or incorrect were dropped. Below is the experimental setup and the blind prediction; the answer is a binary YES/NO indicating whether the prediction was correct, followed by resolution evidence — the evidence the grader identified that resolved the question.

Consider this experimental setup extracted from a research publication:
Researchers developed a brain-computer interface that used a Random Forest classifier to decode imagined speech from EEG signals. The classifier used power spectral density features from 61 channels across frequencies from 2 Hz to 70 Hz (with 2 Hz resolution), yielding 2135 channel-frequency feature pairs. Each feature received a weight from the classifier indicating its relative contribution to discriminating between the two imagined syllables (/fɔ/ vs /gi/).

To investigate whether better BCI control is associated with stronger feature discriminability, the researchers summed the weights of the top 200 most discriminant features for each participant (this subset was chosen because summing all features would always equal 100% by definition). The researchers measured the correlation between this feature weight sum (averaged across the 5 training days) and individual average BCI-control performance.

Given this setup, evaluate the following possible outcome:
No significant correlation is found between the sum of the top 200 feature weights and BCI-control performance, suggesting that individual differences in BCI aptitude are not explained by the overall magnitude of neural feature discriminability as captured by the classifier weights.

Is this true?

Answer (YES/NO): NO